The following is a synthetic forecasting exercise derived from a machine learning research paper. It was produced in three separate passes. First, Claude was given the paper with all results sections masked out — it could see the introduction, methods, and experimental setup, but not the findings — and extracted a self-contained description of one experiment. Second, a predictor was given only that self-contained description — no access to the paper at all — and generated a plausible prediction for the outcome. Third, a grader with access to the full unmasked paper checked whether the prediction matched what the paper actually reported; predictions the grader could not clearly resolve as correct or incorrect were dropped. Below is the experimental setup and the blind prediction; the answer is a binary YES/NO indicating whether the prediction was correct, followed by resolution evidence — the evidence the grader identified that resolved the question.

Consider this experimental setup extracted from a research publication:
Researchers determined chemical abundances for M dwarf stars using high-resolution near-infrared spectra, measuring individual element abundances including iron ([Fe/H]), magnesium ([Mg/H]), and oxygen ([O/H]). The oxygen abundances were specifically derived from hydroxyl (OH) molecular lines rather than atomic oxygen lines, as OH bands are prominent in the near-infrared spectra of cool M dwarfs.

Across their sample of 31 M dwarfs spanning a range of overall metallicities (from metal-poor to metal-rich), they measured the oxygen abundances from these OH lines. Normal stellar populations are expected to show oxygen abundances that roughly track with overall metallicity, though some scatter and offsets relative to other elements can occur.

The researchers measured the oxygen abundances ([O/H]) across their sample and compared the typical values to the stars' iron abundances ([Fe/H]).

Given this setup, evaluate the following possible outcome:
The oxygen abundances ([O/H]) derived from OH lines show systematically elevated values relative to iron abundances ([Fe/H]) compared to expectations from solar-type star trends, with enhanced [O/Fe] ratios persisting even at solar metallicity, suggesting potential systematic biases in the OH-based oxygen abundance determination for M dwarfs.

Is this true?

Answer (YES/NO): NO